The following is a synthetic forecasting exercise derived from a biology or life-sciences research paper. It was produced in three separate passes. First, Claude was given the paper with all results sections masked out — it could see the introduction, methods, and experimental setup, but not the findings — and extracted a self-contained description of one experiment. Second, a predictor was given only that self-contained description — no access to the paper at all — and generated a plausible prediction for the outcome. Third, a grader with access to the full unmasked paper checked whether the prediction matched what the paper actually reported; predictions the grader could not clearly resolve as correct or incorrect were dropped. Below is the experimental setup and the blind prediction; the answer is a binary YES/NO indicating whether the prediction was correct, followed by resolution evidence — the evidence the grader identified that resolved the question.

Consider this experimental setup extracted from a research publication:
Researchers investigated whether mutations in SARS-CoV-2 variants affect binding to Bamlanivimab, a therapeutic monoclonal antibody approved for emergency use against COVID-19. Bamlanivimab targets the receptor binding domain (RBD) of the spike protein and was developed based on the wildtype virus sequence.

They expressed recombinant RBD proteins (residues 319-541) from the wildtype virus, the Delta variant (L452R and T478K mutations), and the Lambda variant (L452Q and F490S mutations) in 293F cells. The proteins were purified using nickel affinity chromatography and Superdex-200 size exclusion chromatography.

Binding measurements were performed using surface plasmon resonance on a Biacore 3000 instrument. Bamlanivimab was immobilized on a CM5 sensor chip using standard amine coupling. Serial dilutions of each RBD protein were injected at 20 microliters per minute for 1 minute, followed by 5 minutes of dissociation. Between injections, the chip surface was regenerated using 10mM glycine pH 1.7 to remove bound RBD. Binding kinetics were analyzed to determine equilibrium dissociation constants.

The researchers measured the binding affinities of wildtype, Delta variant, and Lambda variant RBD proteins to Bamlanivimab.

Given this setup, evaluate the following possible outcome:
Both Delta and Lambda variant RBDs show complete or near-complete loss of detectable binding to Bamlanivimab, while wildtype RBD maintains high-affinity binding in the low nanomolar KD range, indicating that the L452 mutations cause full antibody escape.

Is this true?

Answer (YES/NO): NO